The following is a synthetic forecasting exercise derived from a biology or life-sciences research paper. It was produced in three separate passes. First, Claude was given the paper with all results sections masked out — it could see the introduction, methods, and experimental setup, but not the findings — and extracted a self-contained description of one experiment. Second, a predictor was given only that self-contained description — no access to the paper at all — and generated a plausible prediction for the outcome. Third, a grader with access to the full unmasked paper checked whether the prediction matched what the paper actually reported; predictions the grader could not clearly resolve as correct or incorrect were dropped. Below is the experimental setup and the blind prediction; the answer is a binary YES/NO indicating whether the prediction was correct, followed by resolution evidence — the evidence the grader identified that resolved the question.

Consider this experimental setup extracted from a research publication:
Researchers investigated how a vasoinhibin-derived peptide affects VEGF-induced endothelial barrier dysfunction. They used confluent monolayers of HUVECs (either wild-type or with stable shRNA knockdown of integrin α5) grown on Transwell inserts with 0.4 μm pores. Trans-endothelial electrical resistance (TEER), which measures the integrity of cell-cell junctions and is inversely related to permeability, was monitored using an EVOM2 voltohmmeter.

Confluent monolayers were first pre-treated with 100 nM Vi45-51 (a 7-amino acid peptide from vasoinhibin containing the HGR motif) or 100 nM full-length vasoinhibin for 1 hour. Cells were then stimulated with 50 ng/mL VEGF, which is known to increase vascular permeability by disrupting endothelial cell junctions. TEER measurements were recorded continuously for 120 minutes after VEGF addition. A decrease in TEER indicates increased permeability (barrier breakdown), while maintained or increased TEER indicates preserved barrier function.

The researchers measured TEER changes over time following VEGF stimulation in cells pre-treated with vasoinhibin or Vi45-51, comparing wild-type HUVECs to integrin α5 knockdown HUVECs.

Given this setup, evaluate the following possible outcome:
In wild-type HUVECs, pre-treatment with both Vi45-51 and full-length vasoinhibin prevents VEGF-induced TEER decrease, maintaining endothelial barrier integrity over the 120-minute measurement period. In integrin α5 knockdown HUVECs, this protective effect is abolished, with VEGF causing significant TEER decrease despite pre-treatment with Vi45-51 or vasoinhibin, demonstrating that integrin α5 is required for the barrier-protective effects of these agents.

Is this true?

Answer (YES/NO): YES